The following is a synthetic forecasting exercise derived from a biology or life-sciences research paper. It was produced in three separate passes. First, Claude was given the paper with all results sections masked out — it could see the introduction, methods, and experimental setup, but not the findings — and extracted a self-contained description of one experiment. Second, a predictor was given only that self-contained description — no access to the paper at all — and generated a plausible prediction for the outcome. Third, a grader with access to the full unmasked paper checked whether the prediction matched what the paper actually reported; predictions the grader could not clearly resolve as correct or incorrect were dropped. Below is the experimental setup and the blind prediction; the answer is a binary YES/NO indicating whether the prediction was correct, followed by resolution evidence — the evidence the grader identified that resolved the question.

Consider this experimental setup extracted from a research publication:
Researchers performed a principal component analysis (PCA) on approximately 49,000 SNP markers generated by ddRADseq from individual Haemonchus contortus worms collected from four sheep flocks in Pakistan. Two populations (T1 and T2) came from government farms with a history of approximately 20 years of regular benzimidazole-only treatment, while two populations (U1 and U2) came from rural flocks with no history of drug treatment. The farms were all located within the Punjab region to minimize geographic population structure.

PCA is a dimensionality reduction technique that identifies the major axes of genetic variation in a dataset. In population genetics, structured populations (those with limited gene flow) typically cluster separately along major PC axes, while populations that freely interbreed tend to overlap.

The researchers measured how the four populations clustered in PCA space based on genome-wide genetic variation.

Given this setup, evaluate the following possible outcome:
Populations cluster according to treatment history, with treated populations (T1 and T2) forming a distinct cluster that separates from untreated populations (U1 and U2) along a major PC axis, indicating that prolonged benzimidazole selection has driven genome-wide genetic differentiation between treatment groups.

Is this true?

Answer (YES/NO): NO